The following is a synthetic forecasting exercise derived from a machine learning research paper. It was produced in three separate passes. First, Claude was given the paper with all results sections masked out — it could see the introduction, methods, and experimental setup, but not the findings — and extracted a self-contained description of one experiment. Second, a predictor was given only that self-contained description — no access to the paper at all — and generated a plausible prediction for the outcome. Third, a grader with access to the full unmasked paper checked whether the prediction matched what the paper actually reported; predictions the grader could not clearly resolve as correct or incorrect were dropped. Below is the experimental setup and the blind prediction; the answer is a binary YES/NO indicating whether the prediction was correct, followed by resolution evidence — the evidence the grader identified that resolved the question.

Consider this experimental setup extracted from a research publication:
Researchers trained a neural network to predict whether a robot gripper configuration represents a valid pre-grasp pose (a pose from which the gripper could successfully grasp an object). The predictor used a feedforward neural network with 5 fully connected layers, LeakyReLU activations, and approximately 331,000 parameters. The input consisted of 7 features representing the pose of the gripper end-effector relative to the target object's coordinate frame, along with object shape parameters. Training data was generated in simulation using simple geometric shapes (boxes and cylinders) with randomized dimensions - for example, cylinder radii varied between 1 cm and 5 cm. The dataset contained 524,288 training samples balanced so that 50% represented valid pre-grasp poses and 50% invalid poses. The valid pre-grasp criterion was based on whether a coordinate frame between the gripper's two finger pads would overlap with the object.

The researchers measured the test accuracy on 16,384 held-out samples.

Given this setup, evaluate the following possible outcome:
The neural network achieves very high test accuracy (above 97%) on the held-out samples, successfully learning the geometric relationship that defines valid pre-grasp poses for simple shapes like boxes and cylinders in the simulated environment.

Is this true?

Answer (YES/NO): NO